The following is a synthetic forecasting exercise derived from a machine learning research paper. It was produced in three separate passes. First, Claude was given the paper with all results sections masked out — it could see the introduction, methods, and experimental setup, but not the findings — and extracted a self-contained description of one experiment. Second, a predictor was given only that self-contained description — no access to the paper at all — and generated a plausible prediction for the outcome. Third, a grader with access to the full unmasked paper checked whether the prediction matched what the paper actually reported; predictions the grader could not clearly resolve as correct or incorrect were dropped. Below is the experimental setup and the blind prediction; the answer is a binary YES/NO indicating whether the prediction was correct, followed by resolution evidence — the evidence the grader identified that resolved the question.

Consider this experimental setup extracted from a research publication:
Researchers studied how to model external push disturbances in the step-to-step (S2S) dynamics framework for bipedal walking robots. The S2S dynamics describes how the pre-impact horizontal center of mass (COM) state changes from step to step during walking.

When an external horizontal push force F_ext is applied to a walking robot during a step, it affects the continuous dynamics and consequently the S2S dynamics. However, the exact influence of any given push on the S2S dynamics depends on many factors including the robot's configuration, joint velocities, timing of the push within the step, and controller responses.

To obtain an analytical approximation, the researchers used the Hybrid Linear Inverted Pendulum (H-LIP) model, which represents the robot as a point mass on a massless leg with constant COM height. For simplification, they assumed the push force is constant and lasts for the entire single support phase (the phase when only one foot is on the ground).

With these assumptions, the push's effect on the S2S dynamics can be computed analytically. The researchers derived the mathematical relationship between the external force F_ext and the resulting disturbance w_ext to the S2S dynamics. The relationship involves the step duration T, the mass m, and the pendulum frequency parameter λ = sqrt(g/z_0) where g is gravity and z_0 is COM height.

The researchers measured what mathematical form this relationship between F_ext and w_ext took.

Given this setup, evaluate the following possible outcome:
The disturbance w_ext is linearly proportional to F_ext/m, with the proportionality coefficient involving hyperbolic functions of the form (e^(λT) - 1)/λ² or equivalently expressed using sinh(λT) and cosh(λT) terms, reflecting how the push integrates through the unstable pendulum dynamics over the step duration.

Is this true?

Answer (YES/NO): NO